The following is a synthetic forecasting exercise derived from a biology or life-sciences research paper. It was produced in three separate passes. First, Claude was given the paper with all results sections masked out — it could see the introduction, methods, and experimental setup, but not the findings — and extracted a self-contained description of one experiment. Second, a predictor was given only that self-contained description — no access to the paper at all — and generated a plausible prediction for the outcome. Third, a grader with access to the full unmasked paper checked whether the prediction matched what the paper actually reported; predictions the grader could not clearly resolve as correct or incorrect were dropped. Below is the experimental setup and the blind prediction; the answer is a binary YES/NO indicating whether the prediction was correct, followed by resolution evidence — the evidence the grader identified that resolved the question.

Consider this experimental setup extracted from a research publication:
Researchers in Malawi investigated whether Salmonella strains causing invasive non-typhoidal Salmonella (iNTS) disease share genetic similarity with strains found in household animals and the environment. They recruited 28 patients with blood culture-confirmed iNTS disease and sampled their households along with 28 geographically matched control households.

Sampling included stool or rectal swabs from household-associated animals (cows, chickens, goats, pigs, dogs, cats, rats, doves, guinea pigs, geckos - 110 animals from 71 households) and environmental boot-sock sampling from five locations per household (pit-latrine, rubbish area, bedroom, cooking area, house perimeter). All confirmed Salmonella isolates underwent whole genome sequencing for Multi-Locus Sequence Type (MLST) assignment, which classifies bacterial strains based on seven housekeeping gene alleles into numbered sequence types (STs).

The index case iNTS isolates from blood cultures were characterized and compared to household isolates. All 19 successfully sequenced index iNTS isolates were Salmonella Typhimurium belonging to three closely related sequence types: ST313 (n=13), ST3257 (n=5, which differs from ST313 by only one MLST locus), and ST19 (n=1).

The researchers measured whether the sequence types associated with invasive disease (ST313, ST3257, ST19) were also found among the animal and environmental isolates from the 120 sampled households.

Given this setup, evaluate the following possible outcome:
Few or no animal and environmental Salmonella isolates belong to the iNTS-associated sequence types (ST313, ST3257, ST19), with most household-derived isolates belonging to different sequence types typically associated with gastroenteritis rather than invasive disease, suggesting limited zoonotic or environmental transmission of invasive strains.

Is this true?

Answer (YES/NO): YES